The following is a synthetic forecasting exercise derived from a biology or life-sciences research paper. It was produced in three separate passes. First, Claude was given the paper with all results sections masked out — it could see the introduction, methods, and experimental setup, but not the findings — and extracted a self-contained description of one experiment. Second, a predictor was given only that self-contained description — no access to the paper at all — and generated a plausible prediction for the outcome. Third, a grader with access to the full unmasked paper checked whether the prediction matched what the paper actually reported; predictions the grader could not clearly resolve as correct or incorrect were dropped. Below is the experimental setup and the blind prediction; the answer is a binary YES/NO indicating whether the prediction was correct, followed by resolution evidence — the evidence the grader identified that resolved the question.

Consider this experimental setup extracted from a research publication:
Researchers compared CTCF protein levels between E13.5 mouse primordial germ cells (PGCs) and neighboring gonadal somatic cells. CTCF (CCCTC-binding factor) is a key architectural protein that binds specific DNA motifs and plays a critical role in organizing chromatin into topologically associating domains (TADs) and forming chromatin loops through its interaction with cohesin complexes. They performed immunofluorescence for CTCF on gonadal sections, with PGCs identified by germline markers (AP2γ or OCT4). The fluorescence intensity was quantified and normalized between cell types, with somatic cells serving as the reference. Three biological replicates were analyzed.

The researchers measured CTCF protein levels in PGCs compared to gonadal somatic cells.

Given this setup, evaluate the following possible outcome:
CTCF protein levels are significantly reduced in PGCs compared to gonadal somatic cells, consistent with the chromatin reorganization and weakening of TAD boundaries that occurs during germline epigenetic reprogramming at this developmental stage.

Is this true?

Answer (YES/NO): YES